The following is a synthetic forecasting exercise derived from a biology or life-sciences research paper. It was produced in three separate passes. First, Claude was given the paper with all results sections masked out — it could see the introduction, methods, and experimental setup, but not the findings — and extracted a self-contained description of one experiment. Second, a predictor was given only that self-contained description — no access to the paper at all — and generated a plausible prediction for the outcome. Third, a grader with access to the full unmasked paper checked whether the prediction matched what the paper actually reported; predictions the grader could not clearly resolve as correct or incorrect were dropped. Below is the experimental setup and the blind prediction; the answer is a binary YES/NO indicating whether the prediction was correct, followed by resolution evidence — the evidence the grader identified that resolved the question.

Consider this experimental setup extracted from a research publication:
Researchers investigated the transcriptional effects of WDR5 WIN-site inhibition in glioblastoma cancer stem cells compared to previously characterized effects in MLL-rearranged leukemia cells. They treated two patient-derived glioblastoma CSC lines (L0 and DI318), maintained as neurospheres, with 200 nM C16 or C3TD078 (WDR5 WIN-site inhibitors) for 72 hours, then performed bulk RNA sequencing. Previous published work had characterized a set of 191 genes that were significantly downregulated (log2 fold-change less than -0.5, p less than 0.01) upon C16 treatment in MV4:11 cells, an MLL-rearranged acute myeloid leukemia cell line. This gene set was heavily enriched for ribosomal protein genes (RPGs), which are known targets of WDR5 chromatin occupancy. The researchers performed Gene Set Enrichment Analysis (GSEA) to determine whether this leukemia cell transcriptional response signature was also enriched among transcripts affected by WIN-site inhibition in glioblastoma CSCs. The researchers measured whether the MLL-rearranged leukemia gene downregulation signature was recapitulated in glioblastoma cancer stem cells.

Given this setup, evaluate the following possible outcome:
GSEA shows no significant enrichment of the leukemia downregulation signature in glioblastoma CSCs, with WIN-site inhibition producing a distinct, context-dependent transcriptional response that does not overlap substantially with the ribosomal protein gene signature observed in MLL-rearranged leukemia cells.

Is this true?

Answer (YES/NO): NO